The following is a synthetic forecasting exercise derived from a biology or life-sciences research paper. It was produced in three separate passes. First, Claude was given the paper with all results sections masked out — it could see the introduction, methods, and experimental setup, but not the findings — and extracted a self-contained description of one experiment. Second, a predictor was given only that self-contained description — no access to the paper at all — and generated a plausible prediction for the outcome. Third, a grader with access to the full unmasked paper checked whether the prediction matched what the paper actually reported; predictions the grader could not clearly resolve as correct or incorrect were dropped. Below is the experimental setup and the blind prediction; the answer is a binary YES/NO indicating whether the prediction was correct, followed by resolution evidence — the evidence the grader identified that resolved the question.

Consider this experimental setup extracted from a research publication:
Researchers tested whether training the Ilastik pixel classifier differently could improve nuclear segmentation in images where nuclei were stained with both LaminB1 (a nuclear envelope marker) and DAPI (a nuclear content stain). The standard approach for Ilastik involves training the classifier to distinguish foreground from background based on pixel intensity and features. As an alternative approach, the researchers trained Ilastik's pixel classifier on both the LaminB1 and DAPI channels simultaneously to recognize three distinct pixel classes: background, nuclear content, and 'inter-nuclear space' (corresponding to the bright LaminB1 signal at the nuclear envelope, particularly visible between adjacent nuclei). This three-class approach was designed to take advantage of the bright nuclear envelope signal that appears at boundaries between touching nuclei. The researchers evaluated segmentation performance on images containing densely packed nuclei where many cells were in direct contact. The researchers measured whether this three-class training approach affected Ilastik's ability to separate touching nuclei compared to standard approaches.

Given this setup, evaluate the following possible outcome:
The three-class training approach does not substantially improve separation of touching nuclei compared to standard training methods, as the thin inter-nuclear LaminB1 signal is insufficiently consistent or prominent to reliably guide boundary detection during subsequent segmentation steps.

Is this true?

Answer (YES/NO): NO